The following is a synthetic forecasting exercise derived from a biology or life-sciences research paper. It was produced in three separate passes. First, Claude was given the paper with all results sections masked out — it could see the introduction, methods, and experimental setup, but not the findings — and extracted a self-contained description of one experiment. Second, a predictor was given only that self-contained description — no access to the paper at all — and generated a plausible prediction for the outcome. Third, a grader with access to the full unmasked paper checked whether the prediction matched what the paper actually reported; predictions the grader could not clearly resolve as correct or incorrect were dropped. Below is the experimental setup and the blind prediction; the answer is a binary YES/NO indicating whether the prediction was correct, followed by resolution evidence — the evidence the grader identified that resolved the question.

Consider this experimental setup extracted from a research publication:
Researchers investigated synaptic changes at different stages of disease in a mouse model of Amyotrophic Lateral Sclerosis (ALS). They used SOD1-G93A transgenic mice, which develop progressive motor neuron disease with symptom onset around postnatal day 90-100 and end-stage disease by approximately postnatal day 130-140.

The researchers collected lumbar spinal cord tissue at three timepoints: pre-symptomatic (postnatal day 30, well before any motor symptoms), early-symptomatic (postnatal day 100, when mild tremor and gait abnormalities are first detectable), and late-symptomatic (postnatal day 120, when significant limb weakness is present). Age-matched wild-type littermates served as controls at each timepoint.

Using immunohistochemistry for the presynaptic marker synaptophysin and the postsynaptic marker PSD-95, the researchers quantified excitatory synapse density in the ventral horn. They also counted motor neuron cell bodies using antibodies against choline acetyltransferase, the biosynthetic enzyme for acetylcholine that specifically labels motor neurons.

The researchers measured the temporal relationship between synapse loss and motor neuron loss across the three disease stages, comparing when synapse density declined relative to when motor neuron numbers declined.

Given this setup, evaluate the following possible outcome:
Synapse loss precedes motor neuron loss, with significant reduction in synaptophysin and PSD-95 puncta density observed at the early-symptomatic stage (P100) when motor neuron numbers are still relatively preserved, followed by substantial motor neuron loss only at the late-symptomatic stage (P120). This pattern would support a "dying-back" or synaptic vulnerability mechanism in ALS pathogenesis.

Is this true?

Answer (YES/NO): YES